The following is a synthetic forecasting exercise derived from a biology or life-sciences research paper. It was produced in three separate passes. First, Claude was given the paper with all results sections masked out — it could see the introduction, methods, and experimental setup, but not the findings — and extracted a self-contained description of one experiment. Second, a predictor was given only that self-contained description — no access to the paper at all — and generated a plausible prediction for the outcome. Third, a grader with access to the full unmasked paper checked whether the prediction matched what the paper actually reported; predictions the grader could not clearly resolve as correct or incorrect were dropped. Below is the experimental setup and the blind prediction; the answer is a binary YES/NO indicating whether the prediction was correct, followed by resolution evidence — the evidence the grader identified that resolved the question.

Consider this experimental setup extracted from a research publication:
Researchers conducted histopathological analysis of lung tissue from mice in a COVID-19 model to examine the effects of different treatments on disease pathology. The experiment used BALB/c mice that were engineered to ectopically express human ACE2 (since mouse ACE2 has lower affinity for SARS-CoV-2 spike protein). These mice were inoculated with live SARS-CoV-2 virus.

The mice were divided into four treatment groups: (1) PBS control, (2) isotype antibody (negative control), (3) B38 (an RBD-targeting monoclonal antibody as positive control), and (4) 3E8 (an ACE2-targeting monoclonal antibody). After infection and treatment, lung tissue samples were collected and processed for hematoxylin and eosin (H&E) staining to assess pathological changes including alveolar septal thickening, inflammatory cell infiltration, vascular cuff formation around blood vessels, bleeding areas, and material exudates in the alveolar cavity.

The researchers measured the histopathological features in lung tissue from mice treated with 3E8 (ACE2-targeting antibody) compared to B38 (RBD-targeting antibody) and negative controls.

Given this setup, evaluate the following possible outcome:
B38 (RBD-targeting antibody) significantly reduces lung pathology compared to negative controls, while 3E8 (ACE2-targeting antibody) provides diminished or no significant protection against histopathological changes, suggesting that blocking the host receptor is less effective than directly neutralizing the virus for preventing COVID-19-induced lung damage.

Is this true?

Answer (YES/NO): NO